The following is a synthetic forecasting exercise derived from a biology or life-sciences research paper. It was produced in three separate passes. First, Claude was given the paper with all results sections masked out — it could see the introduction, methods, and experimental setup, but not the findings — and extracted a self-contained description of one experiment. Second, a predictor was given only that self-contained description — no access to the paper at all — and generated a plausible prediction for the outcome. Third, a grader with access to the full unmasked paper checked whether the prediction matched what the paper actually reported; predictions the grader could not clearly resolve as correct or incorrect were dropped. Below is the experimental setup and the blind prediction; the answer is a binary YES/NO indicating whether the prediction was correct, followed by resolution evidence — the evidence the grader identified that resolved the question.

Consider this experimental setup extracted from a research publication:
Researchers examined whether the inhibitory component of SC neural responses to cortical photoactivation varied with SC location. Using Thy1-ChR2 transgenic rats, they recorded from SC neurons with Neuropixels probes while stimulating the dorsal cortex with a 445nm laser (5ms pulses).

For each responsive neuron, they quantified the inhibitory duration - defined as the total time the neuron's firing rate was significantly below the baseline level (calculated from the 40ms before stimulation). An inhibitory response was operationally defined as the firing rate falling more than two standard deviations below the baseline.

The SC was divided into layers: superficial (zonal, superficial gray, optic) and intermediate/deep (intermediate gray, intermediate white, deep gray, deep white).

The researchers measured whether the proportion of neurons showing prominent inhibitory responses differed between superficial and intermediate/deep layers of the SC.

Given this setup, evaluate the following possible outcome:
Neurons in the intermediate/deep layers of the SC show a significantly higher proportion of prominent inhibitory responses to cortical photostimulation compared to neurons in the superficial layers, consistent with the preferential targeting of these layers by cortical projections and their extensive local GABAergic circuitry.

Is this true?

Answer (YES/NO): YES